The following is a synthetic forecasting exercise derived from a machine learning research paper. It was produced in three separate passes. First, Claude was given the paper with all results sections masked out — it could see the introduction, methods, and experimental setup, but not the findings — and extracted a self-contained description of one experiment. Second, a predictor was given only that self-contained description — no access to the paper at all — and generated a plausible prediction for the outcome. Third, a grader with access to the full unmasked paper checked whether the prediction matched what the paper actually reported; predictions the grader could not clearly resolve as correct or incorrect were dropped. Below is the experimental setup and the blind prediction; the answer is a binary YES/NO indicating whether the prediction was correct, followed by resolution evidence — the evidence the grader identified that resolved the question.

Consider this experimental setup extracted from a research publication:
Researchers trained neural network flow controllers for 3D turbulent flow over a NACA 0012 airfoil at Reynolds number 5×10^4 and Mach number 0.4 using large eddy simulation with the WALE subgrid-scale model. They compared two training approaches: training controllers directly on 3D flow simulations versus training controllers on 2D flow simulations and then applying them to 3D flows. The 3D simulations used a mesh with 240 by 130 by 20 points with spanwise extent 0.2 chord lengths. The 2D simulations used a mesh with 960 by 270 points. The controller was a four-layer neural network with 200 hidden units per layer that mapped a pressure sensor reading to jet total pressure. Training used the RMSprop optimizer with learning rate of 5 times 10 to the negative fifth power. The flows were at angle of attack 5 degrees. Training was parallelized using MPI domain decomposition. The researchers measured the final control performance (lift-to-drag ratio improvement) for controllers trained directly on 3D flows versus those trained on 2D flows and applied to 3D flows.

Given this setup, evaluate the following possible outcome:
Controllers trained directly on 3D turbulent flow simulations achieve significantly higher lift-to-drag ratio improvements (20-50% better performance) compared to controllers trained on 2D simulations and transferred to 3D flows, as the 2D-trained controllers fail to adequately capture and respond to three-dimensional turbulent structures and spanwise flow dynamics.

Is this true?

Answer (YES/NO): NO